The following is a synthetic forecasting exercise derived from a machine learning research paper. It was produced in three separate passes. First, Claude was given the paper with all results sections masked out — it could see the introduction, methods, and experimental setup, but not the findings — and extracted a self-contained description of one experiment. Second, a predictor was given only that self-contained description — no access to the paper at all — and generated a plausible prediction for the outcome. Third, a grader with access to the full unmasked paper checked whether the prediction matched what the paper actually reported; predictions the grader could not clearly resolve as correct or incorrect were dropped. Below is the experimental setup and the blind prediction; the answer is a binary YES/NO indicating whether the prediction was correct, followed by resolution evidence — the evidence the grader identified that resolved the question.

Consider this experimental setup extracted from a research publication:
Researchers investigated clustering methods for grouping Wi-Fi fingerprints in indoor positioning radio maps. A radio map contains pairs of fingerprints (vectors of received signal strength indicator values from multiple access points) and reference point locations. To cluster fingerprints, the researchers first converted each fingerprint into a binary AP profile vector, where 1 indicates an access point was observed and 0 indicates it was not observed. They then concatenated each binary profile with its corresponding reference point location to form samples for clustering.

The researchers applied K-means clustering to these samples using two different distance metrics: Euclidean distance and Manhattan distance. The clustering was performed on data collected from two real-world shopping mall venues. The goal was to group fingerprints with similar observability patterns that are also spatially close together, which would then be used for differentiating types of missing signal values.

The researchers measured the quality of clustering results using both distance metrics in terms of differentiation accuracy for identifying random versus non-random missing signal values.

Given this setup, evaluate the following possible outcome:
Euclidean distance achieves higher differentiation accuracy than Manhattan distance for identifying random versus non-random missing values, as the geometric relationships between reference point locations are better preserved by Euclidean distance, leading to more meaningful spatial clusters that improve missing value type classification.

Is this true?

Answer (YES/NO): YES